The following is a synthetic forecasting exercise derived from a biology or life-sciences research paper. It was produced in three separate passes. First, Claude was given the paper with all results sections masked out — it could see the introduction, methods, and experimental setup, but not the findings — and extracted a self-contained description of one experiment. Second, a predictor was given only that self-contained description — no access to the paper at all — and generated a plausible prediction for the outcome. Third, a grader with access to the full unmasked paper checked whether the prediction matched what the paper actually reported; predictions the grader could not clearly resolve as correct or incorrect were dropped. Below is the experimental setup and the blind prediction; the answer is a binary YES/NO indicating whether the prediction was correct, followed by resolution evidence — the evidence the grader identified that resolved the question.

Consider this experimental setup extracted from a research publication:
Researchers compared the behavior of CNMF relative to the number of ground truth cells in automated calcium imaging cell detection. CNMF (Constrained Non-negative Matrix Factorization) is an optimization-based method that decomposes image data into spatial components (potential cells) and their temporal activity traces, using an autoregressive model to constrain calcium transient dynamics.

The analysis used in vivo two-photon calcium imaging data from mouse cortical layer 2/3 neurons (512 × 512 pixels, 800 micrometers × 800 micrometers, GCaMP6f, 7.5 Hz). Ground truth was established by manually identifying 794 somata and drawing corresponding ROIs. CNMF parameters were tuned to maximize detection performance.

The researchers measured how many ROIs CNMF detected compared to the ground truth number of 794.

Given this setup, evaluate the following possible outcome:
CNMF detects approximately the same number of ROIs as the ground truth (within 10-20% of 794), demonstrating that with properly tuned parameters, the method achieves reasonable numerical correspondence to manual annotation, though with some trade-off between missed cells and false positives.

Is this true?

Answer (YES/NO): YES